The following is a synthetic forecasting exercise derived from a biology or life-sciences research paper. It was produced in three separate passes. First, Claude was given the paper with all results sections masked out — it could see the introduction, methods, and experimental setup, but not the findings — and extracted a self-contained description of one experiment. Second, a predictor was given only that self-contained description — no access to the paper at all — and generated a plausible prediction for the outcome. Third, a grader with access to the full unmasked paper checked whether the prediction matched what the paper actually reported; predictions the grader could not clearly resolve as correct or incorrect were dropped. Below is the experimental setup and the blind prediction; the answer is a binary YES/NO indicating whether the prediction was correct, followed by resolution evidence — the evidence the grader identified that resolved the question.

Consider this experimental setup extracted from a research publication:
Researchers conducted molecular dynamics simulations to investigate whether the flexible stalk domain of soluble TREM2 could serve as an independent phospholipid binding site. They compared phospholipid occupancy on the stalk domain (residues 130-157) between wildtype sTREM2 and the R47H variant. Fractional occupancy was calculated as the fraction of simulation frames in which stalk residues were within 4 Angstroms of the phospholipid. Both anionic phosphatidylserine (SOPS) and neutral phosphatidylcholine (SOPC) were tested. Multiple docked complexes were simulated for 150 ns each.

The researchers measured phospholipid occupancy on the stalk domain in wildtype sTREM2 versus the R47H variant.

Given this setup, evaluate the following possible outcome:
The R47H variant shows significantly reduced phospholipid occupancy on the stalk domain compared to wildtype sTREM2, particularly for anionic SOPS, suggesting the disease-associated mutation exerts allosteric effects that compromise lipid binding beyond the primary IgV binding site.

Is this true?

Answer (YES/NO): NO